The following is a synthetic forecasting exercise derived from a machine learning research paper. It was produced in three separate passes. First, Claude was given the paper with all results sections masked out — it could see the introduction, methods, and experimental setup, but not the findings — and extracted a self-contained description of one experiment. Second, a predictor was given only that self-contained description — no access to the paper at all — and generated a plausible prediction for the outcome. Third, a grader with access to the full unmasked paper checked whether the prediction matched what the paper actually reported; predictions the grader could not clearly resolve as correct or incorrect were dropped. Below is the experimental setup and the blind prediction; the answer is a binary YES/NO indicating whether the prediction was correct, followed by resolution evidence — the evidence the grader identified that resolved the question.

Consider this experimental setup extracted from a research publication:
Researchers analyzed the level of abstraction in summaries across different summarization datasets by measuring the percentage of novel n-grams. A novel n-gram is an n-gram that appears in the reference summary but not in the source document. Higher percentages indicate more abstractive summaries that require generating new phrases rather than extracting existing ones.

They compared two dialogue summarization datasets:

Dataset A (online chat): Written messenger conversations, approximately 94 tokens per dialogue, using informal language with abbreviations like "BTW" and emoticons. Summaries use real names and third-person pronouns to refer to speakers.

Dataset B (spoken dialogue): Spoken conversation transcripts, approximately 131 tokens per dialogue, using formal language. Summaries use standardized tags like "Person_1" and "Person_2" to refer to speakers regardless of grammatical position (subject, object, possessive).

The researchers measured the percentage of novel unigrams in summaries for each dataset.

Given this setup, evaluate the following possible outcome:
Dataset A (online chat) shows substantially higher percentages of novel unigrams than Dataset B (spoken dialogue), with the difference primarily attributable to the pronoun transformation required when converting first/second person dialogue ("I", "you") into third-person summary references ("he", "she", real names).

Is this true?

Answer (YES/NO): NO